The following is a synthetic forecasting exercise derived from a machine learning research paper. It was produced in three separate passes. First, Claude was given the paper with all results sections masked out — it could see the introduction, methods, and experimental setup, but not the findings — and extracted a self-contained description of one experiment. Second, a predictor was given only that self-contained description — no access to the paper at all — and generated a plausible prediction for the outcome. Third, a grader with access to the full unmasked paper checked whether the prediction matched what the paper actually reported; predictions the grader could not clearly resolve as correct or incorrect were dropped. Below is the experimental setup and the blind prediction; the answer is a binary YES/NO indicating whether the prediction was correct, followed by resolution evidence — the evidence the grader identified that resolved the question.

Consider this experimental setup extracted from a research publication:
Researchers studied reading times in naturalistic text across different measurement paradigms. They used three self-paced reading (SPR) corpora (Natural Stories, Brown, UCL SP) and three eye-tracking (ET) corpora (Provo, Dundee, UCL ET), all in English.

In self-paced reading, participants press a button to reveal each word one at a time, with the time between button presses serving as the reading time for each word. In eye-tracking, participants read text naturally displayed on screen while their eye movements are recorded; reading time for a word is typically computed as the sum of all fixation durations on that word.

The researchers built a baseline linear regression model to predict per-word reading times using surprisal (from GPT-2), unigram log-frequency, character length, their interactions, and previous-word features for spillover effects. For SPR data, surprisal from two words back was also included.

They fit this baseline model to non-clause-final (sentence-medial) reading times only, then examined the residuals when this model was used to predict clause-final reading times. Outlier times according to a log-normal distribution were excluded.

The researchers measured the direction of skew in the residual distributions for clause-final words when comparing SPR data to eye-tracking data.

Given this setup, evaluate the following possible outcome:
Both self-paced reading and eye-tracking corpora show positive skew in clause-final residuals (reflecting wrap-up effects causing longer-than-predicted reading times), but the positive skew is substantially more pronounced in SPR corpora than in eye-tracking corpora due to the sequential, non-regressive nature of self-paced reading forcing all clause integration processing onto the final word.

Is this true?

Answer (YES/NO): NO